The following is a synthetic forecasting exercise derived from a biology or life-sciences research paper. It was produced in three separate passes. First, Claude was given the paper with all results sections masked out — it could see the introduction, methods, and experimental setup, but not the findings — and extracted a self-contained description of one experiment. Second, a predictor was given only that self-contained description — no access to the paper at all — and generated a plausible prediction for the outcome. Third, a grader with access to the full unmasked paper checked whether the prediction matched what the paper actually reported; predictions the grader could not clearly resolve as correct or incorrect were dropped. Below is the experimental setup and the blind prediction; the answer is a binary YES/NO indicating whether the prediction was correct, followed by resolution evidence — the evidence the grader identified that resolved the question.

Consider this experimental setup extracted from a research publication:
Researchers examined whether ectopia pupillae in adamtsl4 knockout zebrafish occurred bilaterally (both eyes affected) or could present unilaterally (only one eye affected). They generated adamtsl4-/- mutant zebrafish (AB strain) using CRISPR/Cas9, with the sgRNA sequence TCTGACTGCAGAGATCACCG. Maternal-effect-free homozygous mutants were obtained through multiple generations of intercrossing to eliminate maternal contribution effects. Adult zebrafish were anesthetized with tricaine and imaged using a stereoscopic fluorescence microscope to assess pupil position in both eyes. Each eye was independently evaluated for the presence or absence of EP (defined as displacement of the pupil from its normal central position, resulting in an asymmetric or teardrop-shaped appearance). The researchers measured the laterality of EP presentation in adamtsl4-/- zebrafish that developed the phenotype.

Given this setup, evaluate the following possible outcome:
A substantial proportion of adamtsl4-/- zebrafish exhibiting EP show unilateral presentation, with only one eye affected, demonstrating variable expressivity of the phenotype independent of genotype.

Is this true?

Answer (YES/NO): YES